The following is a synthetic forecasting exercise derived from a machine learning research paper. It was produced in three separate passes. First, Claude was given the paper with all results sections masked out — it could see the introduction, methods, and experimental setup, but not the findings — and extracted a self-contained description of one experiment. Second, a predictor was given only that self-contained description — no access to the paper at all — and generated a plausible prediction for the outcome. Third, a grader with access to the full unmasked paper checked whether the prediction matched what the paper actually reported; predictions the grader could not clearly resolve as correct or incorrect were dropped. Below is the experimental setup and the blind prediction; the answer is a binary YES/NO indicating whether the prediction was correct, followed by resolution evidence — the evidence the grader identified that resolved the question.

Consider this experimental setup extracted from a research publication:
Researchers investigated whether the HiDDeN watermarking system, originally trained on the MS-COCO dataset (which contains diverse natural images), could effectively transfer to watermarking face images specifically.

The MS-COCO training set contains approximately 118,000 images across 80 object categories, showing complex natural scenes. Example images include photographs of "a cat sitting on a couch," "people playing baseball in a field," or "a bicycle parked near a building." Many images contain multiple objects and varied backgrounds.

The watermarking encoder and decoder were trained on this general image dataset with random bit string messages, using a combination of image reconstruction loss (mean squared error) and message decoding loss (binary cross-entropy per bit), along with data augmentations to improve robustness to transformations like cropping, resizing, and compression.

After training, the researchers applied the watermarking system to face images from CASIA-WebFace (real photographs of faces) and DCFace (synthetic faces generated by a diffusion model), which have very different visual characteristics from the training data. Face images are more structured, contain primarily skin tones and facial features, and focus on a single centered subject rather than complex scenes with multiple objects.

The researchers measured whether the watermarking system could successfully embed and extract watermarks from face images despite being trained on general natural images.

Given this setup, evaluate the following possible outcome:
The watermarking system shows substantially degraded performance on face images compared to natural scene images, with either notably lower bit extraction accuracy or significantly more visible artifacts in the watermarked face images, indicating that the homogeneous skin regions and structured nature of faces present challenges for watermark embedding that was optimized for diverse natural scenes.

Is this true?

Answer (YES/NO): NO